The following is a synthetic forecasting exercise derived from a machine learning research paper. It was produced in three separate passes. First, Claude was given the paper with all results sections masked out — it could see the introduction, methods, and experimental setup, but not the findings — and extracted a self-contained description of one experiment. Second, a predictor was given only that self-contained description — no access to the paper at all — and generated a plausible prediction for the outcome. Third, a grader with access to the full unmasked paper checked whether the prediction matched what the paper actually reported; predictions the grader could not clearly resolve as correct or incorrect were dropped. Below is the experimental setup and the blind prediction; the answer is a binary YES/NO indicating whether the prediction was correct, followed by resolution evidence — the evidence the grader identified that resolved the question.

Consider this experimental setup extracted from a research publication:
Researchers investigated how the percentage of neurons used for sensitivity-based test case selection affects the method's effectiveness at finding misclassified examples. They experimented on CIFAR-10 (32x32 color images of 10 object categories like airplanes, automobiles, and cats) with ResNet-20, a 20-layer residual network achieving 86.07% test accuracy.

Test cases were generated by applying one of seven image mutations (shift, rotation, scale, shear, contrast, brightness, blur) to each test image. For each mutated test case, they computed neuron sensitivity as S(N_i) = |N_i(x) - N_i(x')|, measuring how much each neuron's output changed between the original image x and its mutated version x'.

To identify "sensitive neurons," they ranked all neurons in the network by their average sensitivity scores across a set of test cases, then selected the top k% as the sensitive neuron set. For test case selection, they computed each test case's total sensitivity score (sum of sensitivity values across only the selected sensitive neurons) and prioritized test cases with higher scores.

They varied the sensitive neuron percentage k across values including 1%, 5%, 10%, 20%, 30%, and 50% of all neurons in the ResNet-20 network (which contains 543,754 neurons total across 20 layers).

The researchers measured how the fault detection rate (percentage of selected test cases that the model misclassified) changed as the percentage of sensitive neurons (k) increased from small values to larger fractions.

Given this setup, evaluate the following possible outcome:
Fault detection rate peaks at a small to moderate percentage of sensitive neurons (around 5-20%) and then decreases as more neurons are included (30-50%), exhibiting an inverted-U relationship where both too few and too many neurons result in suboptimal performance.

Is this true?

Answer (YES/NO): NO